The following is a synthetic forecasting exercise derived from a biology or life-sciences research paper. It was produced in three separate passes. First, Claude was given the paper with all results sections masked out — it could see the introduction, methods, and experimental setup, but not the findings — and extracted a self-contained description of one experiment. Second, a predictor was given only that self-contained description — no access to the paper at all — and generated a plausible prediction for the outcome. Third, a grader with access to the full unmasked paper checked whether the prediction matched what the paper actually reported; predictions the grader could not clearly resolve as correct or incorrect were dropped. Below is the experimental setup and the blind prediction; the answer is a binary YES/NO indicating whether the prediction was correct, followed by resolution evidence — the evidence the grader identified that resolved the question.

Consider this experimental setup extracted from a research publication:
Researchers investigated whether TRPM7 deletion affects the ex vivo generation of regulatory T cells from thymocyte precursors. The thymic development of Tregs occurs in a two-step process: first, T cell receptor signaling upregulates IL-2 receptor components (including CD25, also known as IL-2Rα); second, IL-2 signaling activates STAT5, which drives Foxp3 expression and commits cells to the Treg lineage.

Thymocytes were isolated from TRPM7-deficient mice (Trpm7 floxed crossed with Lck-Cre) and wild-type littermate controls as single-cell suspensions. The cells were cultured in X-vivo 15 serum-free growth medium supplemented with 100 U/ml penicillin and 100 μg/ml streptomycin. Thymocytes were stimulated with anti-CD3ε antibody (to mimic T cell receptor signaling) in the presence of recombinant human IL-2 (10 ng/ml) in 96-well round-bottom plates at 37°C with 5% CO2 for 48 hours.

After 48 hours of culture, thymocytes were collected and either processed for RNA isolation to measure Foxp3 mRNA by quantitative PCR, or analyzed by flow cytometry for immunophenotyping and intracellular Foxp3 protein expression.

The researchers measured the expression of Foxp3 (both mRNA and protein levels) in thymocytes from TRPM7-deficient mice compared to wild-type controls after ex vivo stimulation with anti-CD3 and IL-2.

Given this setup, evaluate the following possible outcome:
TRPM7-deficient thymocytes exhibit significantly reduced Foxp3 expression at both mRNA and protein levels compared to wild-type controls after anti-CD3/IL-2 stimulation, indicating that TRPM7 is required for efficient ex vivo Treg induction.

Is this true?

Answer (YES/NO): NO